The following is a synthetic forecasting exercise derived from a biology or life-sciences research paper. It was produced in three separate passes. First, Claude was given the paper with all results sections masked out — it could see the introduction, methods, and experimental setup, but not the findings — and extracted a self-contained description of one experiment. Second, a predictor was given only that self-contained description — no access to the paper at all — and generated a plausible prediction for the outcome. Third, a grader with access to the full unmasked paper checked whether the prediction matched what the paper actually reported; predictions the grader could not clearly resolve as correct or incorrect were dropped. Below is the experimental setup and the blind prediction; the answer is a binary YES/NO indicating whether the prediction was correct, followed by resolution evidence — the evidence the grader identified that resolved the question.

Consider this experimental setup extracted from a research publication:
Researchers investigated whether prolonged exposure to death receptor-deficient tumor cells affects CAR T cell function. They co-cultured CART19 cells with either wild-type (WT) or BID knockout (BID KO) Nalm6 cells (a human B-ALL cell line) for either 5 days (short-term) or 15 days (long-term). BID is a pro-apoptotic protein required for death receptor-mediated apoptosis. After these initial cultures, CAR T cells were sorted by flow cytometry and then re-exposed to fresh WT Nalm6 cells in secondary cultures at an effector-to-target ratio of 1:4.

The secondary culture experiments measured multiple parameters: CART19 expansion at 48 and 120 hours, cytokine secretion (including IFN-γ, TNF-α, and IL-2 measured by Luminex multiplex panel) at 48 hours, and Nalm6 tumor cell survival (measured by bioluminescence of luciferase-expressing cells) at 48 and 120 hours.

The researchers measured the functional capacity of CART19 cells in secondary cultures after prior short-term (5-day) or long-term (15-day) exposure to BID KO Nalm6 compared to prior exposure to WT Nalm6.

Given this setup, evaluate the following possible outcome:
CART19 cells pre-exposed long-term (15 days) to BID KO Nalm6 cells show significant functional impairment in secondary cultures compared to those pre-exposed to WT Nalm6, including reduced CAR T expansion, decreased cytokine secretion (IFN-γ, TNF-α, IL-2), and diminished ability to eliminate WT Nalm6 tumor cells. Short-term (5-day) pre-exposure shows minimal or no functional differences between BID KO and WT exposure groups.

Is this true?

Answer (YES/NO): YES